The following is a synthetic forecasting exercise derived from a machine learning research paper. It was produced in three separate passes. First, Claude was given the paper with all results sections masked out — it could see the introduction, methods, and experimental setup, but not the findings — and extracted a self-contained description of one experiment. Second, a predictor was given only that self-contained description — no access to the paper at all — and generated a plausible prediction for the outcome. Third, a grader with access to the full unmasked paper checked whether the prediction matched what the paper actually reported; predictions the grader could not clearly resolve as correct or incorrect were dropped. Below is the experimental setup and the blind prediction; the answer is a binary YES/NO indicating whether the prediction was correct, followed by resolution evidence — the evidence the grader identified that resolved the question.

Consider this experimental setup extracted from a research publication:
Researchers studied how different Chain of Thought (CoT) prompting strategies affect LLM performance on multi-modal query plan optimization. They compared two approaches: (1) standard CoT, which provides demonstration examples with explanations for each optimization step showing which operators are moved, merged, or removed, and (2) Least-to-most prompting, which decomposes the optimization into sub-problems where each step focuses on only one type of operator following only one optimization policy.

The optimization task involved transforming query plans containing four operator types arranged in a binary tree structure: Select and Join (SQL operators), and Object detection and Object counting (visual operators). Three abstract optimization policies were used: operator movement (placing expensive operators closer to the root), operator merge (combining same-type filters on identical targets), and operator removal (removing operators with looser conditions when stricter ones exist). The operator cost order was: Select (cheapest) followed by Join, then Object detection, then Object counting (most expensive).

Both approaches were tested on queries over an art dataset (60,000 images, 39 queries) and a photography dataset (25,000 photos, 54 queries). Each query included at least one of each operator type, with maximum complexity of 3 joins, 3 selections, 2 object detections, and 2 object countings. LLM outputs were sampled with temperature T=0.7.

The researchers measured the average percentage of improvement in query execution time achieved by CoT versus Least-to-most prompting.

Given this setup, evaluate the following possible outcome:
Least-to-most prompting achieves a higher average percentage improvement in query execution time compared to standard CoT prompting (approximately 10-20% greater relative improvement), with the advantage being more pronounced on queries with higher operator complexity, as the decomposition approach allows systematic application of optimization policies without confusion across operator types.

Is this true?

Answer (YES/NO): NO